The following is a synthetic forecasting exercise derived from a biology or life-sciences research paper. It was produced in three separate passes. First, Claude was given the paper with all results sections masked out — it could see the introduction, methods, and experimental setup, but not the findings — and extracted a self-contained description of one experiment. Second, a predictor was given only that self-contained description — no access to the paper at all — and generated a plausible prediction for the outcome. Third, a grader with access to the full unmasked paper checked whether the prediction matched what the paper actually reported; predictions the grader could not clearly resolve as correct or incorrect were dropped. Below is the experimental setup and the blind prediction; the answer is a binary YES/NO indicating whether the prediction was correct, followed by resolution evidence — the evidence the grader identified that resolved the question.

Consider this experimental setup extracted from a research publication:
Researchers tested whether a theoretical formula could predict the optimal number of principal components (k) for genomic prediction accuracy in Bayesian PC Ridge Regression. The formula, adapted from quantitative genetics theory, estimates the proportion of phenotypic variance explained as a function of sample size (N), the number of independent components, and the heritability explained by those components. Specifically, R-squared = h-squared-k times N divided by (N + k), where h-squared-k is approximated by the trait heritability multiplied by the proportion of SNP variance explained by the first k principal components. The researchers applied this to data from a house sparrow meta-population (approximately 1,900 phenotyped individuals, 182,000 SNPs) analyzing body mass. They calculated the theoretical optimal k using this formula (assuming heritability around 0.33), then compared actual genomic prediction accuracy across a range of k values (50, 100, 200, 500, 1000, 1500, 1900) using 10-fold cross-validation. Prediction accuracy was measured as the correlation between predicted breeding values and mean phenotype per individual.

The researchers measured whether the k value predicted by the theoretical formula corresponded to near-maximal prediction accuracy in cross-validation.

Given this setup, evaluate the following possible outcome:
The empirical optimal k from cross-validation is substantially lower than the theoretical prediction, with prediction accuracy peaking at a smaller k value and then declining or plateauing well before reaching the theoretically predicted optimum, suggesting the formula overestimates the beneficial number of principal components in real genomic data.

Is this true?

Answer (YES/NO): NO